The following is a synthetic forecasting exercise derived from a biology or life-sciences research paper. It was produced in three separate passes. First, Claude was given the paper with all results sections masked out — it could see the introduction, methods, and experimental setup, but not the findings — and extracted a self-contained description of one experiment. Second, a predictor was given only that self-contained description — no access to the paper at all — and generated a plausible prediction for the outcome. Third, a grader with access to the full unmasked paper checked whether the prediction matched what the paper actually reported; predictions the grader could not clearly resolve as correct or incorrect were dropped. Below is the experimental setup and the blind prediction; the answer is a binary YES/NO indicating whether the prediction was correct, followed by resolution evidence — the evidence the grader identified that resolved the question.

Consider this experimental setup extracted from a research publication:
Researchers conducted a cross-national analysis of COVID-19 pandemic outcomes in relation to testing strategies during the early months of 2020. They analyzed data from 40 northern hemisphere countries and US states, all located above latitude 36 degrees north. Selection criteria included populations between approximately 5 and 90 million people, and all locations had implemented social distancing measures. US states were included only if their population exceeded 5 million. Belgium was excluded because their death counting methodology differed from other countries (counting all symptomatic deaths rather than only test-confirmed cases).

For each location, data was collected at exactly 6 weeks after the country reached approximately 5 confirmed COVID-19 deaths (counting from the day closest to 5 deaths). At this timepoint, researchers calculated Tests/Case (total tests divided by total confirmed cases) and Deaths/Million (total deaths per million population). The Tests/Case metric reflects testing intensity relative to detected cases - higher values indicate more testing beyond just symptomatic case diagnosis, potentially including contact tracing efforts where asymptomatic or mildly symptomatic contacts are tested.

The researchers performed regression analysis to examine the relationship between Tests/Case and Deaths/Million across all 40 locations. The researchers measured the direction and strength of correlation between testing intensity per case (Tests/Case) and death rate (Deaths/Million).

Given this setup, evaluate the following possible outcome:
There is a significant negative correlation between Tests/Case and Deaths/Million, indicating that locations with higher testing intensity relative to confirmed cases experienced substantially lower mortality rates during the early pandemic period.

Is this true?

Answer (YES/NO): YES